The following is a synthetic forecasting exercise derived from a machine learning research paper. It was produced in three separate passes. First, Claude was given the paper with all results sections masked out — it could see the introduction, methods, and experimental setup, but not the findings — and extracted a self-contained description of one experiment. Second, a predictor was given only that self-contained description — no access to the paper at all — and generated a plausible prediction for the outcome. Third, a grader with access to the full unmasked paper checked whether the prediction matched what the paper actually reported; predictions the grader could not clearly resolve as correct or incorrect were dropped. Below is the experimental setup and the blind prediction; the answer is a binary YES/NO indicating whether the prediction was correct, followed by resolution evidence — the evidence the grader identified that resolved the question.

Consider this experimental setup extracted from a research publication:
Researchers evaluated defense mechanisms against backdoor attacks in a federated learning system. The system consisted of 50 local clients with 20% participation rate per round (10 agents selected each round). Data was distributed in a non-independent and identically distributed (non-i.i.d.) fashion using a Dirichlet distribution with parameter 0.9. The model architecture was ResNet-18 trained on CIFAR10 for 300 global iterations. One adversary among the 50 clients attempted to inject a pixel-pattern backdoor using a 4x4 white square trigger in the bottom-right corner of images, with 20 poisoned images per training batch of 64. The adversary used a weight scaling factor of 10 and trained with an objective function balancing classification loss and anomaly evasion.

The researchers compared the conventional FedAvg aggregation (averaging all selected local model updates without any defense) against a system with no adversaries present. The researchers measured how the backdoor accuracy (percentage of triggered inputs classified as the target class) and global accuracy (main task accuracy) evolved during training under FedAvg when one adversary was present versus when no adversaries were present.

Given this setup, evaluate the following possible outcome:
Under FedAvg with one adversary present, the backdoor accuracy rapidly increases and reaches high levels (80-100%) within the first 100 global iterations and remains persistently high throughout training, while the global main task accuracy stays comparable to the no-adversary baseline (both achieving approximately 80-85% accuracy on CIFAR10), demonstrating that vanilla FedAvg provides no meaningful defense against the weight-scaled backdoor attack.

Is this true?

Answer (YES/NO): NO